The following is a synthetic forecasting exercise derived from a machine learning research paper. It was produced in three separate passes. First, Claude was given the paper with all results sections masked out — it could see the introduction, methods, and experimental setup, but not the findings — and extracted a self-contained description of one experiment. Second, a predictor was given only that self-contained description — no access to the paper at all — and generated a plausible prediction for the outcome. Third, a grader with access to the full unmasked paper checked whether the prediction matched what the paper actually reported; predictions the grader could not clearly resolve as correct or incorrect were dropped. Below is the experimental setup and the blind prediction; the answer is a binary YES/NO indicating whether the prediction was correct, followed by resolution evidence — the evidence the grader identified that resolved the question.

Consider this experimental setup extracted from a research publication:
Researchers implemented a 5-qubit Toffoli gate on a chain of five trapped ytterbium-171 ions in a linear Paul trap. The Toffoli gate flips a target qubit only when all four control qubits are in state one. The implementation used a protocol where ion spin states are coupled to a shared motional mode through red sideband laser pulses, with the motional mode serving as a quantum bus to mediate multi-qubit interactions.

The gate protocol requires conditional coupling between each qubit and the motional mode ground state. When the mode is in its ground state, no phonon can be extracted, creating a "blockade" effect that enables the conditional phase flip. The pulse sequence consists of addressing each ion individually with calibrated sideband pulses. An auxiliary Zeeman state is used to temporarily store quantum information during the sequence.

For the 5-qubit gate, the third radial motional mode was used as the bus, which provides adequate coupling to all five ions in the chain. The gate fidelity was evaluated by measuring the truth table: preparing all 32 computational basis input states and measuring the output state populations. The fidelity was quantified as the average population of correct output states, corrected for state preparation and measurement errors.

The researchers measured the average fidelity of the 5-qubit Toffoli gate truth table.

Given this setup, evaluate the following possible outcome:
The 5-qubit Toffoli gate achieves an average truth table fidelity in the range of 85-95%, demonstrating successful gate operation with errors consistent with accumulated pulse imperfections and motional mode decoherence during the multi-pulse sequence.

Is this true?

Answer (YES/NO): YES